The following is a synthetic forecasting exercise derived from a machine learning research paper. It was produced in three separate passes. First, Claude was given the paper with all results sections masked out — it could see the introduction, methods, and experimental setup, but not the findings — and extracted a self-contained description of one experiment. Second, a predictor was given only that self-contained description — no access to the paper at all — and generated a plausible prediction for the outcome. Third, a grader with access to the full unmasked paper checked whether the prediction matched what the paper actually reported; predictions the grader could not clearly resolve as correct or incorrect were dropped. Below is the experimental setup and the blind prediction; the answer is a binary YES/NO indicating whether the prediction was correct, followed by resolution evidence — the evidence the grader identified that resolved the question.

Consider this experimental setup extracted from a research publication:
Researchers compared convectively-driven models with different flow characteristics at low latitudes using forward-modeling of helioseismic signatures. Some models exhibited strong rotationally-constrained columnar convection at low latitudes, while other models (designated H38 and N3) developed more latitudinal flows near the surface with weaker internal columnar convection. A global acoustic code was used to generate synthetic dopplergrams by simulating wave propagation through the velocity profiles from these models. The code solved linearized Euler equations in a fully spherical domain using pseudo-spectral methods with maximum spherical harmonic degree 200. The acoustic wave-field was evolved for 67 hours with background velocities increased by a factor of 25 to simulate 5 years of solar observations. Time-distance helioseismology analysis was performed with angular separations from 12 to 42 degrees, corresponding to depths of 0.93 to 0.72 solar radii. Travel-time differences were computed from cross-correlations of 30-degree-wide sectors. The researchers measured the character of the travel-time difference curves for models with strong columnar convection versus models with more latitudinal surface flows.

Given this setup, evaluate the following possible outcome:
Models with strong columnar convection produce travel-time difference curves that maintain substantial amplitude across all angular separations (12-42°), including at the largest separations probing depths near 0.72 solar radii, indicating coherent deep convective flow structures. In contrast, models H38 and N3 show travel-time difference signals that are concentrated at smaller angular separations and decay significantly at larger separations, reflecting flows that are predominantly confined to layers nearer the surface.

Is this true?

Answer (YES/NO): NO